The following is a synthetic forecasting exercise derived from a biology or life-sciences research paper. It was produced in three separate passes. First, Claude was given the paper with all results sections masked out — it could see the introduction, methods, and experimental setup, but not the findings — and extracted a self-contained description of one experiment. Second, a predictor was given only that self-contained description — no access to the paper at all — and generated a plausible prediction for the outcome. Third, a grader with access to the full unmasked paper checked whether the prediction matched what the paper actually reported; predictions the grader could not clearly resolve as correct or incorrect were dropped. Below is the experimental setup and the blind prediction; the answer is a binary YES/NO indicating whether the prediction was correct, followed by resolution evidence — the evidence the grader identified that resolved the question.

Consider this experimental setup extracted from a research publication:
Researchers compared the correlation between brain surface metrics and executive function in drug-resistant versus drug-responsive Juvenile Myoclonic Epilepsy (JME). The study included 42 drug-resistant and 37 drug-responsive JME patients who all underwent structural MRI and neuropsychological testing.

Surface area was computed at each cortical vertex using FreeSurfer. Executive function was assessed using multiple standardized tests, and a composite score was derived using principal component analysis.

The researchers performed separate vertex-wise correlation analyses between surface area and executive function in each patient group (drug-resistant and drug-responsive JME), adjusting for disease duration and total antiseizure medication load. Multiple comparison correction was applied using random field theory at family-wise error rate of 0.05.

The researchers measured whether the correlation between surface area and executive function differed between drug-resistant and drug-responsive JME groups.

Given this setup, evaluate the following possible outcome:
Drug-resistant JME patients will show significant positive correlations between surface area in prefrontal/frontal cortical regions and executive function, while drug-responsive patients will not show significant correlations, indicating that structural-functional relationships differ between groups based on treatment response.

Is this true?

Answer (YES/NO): NO